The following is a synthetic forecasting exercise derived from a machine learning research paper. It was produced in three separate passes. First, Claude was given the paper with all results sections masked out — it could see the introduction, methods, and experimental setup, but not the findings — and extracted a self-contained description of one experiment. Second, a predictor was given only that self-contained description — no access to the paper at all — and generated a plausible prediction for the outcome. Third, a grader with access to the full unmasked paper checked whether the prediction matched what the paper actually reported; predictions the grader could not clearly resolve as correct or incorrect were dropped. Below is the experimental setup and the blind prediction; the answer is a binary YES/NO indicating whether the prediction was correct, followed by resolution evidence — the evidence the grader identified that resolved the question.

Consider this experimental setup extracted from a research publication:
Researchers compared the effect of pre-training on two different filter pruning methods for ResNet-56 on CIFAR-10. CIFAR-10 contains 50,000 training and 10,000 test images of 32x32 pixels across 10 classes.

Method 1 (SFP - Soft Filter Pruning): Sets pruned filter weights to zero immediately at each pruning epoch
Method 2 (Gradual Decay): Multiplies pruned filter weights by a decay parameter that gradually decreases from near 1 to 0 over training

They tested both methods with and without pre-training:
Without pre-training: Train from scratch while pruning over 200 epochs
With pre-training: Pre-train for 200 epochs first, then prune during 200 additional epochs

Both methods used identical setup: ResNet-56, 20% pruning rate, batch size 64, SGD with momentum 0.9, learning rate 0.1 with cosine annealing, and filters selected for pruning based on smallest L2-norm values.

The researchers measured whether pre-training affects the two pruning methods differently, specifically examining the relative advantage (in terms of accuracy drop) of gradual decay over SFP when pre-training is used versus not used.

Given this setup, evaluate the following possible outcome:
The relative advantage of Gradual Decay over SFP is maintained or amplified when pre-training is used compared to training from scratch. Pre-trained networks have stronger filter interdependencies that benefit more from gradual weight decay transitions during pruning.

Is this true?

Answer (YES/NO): NO